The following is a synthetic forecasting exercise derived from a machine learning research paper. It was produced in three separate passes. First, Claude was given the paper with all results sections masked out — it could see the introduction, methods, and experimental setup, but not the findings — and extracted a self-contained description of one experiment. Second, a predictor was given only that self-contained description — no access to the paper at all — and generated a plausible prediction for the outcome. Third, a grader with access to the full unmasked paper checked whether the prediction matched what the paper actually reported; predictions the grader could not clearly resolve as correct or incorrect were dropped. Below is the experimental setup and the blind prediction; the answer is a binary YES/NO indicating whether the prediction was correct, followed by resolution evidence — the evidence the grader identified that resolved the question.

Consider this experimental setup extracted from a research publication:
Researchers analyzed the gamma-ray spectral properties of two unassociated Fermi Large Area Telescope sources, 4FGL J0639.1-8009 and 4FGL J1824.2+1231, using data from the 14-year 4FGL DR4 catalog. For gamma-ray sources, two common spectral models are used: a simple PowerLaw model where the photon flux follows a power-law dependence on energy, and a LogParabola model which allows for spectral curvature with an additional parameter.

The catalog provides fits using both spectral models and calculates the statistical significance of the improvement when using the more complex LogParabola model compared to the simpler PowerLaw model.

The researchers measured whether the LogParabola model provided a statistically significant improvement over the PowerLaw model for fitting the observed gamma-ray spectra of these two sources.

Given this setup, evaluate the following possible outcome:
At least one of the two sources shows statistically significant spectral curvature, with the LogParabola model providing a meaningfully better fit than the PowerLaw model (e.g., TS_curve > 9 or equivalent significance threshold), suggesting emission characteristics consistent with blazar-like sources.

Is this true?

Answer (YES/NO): NO